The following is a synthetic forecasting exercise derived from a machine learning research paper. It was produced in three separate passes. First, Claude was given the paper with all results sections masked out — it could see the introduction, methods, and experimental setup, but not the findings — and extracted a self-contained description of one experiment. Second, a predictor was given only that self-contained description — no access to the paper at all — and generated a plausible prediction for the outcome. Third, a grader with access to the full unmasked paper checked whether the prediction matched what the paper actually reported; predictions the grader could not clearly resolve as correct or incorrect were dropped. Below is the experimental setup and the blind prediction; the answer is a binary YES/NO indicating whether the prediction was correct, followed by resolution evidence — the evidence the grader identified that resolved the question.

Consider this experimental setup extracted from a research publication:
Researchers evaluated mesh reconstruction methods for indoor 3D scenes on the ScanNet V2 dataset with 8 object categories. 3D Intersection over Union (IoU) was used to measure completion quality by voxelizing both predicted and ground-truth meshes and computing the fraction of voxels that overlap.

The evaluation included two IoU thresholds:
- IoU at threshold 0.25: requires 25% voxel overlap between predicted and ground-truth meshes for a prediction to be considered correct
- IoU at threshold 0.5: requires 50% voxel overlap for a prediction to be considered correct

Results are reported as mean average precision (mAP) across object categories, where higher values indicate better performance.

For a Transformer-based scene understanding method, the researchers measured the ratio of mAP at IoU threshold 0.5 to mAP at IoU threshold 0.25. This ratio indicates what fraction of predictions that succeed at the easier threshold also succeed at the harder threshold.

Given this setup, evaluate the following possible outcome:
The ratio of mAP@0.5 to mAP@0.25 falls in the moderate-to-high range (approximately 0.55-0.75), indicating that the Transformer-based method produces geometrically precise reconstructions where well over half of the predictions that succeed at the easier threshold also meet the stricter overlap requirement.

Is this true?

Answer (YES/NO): NO